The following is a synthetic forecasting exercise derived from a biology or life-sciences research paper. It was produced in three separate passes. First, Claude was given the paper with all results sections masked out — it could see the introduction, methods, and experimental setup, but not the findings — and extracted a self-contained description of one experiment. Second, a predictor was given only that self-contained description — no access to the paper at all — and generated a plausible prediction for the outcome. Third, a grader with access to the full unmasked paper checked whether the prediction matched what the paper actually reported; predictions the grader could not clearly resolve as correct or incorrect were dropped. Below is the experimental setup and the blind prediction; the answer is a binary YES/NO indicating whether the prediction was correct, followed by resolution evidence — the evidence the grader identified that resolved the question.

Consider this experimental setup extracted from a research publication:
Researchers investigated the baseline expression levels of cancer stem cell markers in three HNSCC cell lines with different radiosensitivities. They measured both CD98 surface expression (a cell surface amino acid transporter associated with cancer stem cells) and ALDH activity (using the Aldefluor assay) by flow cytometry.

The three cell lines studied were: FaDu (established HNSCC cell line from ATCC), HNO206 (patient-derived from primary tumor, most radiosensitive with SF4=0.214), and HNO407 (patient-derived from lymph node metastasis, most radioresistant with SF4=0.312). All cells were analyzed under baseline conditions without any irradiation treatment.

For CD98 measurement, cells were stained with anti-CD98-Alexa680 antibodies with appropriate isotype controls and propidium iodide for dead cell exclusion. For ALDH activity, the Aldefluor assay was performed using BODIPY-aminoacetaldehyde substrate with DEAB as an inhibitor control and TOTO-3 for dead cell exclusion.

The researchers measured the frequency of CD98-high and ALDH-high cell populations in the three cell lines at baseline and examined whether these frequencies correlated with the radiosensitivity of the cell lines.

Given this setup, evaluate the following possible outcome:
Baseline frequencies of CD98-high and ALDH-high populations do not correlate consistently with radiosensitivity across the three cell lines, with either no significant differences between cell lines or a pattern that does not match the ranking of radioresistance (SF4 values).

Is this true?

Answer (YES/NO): NO